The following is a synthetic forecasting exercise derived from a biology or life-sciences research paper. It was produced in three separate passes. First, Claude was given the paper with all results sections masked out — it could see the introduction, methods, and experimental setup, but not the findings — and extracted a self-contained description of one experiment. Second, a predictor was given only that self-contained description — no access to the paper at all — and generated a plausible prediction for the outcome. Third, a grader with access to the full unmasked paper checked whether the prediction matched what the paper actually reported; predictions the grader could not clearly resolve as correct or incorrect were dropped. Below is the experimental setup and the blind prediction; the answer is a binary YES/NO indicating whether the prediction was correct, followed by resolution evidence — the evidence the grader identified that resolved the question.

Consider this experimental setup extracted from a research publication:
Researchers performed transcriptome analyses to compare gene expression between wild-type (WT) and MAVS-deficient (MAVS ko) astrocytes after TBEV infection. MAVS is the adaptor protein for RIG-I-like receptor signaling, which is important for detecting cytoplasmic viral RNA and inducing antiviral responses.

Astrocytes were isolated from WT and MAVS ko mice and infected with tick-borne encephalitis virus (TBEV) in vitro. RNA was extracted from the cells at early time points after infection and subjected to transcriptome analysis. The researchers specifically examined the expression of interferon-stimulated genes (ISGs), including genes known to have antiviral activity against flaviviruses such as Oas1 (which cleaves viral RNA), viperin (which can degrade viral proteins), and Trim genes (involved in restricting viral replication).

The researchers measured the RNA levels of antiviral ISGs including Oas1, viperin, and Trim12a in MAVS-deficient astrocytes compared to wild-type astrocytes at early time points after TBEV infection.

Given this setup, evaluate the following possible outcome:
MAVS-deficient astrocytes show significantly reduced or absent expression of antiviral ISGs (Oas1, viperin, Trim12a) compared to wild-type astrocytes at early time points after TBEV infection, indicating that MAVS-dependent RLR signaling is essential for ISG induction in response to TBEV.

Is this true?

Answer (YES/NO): YES